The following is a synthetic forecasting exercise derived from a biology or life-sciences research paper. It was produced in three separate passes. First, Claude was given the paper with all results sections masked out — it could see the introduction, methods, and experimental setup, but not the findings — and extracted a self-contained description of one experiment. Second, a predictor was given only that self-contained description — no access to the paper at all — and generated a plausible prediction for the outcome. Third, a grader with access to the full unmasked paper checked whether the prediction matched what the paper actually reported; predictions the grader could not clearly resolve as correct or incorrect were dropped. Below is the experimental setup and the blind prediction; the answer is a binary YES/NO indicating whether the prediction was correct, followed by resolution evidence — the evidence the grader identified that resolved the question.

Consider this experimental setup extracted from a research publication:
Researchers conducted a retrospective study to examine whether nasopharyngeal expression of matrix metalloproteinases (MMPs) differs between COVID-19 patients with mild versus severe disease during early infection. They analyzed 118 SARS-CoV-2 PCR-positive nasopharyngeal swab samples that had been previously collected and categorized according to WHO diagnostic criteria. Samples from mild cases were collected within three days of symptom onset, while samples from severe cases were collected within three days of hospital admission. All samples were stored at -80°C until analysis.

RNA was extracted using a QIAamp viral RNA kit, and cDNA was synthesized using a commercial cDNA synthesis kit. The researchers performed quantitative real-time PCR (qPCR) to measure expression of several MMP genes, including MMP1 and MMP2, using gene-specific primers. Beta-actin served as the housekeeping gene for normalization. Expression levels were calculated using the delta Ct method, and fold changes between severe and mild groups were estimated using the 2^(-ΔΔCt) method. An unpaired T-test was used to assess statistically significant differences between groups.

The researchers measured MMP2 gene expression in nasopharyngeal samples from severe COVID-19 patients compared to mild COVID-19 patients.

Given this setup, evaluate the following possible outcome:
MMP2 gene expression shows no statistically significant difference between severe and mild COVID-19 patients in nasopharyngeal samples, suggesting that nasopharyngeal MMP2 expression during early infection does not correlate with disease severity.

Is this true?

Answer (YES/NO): NO